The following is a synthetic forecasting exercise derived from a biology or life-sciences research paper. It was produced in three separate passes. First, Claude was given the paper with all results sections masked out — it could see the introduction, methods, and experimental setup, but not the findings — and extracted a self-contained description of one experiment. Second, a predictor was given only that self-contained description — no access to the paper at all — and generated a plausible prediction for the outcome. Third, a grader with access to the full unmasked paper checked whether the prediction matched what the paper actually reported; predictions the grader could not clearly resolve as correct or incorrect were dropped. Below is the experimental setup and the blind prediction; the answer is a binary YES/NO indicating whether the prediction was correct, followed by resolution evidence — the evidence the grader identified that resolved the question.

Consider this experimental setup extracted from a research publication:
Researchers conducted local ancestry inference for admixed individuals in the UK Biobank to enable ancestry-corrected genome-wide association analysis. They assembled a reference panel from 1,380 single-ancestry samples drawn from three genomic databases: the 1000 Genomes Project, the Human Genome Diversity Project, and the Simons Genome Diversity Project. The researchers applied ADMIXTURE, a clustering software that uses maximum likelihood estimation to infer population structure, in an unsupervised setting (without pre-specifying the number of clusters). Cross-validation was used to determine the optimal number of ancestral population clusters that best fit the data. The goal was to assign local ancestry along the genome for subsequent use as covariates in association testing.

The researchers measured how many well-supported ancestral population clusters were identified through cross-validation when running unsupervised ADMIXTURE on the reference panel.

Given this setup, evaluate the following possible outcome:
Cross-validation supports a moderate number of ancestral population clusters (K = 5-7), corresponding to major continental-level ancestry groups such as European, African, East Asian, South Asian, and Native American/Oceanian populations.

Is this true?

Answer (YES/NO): NO